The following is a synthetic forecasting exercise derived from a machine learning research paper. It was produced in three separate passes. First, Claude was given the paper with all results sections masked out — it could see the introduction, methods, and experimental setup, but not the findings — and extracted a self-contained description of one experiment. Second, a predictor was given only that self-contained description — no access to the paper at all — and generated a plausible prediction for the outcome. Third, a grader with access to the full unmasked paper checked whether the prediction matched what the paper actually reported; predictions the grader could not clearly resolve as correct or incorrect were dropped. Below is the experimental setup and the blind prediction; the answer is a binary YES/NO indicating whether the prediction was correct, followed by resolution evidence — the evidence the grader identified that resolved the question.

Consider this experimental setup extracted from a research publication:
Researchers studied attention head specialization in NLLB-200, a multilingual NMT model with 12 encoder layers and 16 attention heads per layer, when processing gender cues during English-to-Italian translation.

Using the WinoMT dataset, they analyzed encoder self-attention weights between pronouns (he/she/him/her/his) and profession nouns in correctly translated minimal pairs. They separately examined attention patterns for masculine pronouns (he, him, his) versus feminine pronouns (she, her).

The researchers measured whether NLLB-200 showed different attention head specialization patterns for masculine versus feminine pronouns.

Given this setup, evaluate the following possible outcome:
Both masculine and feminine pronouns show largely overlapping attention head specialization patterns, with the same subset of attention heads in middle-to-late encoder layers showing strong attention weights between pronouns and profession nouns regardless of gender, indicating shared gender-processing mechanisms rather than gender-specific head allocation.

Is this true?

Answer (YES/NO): NO